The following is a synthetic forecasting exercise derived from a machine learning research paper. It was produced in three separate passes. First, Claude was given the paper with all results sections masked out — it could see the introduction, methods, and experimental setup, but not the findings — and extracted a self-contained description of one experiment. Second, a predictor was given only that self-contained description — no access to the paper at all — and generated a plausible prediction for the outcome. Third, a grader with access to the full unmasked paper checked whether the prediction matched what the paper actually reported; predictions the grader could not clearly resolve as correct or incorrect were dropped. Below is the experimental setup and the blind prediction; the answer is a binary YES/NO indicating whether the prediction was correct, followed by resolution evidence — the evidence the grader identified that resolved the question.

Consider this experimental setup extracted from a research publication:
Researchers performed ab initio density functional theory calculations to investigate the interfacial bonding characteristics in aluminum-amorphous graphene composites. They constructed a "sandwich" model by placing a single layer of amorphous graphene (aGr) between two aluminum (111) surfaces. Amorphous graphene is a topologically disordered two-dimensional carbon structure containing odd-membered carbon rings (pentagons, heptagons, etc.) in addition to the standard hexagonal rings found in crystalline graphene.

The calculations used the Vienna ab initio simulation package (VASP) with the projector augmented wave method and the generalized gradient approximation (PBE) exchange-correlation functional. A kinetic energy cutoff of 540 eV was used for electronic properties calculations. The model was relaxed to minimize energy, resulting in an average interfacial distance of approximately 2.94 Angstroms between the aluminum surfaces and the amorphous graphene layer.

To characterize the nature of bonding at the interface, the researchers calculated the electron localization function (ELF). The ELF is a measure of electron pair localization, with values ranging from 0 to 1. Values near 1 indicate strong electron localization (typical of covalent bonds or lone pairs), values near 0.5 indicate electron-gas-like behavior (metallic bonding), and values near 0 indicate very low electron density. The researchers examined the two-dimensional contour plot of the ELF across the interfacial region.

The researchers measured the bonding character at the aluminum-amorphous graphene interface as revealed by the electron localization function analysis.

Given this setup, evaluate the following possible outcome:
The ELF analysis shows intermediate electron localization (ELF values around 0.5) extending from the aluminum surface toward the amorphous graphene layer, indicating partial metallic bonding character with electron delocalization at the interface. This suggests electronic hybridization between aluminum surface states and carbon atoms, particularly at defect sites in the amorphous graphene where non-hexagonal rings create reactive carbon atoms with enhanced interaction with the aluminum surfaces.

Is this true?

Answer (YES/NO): NO